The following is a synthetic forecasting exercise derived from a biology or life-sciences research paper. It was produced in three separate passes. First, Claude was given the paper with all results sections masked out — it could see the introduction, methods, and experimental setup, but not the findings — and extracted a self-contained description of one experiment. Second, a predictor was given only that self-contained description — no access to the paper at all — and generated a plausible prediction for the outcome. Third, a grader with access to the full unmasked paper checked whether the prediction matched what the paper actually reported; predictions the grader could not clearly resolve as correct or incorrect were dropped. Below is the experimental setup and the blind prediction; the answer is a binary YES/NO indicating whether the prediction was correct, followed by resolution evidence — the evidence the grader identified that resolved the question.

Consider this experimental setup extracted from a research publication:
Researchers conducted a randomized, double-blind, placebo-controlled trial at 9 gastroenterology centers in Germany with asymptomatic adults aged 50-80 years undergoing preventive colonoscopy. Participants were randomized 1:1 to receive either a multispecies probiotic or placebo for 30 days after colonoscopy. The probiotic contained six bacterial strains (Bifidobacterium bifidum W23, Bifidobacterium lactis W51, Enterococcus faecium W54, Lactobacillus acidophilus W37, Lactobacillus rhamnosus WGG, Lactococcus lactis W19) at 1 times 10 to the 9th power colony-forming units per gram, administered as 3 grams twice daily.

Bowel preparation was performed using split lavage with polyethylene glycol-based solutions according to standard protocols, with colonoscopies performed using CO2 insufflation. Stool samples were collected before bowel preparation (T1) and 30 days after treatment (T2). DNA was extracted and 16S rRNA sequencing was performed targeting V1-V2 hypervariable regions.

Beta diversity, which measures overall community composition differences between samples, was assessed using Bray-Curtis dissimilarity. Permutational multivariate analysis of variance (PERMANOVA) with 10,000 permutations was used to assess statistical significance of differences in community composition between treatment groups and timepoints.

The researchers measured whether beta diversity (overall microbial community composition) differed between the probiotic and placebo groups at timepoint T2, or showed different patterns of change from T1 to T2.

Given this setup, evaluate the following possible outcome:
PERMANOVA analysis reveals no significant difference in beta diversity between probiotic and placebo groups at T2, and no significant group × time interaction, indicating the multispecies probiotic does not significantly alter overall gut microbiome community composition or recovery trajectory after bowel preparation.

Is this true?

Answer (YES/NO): YES